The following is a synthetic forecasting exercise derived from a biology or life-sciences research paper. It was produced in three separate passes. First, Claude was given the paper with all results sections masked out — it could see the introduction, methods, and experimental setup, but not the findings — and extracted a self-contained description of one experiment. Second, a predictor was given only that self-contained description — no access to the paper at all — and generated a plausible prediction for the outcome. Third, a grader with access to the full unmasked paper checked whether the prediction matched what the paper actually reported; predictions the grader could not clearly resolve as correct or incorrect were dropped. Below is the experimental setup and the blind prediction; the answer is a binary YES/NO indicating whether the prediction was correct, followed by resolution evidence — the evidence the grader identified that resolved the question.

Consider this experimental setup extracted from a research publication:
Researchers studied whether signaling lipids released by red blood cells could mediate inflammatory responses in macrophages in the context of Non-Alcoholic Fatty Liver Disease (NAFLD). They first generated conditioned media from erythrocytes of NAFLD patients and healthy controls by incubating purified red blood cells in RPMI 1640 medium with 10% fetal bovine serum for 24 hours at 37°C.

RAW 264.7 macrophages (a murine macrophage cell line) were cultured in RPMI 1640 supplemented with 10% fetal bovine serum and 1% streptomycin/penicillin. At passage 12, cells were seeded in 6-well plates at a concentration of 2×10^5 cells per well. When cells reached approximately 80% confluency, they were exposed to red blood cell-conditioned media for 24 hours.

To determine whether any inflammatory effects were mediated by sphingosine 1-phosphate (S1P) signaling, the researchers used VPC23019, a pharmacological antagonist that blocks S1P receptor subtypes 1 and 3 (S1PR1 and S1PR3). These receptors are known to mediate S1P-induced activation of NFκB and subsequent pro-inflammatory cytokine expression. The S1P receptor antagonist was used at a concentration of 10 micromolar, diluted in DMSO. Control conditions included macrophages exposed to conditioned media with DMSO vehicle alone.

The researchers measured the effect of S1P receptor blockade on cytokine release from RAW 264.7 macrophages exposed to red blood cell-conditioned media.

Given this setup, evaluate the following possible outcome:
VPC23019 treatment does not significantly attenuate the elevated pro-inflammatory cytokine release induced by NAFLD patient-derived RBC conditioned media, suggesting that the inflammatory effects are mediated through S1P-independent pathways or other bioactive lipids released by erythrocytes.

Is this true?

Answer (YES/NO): YES